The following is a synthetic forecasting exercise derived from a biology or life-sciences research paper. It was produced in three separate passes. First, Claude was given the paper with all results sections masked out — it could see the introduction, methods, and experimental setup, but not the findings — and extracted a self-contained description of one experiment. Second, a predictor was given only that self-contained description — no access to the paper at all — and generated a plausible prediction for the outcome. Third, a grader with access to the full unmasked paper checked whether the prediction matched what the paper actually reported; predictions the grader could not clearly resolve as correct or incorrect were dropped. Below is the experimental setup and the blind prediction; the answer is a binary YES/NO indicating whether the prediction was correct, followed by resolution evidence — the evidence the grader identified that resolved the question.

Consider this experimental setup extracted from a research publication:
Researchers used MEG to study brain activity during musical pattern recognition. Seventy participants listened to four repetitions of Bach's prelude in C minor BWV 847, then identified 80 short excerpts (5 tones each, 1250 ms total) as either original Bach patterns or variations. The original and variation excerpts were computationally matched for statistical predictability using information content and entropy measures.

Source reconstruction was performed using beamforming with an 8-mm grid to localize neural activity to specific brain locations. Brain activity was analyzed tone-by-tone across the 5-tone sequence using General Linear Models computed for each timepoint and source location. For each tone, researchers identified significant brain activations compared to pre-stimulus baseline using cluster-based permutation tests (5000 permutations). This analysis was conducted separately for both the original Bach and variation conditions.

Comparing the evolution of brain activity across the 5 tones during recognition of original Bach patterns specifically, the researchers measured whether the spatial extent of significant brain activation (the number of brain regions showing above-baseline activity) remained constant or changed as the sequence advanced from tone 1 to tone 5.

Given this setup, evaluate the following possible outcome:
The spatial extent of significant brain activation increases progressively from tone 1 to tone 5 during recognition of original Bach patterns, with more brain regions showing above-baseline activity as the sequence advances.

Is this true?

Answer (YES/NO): NO